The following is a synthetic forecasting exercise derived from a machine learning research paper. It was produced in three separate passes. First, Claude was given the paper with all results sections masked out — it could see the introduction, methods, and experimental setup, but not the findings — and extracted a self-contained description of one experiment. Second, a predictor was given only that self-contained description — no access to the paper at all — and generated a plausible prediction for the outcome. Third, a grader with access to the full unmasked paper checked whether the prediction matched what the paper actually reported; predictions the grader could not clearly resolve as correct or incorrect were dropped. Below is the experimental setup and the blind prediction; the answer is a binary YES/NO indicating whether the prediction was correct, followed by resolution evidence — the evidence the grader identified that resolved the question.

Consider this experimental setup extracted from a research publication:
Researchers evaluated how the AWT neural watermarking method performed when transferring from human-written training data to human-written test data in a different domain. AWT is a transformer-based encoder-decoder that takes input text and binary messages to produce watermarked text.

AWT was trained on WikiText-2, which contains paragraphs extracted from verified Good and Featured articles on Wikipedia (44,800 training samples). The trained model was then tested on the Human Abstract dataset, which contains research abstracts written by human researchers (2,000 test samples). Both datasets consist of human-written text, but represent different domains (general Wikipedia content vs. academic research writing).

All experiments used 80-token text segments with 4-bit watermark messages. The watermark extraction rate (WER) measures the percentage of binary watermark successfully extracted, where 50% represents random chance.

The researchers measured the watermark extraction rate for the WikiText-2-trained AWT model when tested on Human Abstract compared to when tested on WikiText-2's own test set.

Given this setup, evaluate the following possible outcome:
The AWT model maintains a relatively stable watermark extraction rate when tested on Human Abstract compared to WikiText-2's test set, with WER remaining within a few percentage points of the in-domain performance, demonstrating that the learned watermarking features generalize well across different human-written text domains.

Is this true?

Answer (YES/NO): NO